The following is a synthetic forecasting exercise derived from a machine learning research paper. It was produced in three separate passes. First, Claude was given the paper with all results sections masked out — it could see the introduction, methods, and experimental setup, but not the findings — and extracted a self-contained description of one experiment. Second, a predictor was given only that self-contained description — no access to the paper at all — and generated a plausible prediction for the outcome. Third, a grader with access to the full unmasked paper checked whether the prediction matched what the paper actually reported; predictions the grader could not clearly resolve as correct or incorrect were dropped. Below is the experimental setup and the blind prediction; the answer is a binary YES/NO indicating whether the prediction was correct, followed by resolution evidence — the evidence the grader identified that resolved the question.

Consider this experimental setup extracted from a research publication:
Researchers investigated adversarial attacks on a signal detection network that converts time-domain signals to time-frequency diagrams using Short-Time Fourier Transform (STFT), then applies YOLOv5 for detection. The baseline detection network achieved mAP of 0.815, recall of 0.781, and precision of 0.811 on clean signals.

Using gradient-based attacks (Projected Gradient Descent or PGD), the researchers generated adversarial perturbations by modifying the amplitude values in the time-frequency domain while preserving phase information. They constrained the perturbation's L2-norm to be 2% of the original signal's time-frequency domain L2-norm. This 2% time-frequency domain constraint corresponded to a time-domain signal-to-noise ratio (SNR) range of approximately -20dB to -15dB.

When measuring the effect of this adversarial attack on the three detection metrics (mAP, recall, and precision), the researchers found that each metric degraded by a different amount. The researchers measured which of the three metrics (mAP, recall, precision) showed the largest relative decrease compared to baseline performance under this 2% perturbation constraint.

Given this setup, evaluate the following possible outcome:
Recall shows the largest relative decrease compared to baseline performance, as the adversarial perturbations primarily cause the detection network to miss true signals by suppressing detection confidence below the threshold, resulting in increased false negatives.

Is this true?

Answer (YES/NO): NO